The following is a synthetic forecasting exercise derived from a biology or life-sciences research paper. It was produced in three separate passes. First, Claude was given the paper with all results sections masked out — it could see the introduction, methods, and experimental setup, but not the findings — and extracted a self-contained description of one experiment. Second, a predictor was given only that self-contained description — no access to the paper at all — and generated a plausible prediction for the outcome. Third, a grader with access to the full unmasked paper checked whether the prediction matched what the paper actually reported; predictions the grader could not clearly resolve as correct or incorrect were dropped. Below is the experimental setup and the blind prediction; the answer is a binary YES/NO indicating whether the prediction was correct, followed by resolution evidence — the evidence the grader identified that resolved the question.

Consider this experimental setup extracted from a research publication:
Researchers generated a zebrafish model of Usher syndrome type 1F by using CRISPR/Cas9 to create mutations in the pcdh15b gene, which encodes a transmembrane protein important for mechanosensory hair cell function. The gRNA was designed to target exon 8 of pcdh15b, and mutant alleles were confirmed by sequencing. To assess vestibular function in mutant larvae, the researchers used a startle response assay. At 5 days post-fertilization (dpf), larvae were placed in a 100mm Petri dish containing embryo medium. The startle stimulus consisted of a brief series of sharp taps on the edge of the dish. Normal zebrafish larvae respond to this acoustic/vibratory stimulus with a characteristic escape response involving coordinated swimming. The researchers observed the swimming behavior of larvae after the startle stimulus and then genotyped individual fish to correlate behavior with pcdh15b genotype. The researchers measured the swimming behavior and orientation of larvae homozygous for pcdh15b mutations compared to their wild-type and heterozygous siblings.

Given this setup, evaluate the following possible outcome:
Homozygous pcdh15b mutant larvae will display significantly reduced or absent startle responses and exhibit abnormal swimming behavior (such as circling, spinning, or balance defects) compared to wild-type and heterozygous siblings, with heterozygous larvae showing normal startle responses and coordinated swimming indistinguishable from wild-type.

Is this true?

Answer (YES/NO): NO